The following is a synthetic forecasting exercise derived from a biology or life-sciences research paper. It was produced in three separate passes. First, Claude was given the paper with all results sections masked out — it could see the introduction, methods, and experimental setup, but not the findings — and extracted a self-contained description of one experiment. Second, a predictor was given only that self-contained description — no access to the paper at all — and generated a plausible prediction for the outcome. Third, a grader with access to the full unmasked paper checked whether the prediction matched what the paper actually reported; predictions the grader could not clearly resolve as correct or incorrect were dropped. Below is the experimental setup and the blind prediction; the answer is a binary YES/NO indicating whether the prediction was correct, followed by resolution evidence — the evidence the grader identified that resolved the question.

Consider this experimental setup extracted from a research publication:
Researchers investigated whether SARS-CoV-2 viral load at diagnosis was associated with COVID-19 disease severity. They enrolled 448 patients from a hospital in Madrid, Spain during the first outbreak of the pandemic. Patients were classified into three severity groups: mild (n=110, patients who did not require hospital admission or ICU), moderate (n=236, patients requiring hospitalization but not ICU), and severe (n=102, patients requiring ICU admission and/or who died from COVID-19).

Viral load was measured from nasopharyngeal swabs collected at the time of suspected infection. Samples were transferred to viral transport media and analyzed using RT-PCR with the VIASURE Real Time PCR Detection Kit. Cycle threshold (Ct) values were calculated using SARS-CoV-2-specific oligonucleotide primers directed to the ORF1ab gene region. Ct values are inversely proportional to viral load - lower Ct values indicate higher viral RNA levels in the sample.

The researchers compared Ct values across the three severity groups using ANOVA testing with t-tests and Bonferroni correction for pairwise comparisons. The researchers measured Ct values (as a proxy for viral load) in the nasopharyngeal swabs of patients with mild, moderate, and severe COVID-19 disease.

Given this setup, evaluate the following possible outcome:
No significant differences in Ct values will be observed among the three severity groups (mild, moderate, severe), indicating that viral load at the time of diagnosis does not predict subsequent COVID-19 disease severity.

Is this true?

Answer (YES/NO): NO